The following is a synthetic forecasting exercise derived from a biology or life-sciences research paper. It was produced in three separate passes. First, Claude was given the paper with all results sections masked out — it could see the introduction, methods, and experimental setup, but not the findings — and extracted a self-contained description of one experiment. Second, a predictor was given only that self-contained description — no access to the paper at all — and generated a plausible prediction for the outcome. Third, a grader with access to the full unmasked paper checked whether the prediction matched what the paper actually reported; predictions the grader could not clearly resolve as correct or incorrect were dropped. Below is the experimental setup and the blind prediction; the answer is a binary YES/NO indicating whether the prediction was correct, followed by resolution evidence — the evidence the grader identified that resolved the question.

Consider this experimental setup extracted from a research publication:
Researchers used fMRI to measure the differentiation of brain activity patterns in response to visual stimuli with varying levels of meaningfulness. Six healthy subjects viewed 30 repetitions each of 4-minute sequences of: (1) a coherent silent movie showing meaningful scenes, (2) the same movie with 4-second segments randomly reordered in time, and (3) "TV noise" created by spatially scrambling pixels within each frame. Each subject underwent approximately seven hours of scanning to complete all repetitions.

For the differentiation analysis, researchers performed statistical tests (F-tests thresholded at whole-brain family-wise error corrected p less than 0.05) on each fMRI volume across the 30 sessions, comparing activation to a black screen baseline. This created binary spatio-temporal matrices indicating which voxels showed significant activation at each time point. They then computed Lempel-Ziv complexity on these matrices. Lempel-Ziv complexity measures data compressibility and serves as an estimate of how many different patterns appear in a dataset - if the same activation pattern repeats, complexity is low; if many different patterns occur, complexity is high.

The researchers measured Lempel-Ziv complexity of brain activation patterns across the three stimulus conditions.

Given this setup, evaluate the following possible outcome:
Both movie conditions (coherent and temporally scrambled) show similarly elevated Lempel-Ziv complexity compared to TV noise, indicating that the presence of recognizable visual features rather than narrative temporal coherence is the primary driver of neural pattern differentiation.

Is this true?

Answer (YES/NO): NO